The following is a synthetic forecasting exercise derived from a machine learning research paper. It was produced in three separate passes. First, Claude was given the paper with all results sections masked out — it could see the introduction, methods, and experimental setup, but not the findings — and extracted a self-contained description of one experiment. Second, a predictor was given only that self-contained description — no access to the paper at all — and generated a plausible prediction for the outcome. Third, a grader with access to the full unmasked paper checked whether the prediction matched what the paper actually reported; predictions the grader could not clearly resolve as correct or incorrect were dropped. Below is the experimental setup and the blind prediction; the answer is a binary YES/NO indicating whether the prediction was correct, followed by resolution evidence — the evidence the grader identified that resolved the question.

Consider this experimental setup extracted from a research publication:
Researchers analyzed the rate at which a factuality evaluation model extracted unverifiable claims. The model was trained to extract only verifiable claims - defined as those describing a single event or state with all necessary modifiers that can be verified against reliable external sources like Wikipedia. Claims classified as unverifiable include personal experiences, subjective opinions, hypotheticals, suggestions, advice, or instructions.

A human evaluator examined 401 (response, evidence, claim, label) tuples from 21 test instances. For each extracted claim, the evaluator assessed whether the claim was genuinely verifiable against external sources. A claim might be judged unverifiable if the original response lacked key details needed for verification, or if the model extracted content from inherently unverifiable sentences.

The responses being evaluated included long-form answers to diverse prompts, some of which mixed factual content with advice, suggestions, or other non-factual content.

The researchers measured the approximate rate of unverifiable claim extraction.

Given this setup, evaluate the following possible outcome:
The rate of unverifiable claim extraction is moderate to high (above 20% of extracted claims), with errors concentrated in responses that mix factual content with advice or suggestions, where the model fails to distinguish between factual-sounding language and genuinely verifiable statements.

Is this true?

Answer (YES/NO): NO